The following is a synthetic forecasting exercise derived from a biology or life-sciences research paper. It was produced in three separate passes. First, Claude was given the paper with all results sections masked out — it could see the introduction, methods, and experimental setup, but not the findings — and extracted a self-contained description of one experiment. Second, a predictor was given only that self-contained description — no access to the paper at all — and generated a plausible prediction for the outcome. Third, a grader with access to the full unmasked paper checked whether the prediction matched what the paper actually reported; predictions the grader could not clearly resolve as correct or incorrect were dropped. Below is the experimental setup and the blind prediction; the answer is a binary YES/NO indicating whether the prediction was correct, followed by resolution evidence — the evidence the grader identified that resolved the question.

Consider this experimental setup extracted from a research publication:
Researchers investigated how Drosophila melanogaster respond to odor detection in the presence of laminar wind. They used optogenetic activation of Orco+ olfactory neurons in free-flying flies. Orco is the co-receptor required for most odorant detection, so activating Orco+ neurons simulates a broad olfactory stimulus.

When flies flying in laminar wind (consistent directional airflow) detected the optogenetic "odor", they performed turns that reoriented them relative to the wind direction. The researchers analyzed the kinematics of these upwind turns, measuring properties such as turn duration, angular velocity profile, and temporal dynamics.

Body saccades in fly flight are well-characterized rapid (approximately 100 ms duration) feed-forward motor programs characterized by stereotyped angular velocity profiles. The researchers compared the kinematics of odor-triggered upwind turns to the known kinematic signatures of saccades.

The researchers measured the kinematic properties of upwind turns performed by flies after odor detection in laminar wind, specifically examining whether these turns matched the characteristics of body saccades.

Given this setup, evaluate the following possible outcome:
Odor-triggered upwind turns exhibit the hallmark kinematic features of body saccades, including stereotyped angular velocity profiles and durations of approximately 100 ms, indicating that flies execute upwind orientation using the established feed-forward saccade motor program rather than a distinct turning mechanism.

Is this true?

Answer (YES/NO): YES